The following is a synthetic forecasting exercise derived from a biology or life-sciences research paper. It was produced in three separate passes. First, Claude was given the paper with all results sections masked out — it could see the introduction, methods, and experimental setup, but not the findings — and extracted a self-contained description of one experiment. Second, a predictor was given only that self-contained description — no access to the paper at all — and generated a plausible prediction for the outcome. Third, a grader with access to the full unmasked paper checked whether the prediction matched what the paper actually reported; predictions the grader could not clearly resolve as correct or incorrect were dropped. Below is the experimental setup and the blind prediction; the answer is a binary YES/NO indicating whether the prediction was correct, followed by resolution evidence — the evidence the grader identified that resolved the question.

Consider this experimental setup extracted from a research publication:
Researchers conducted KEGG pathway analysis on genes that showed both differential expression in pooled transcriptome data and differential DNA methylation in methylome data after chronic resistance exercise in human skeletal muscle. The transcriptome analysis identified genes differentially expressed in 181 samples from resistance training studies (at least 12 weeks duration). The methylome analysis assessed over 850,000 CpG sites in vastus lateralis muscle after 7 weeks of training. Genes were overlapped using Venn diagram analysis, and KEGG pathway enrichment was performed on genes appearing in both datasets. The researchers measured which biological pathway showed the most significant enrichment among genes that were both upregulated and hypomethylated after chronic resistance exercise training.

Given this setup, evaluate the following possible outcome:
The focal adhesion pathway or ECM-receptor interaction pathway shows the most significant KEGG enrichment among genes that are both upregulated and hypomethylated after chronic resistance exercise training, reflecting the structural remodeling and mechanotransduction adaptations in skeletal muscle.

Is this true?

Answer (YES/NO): NO